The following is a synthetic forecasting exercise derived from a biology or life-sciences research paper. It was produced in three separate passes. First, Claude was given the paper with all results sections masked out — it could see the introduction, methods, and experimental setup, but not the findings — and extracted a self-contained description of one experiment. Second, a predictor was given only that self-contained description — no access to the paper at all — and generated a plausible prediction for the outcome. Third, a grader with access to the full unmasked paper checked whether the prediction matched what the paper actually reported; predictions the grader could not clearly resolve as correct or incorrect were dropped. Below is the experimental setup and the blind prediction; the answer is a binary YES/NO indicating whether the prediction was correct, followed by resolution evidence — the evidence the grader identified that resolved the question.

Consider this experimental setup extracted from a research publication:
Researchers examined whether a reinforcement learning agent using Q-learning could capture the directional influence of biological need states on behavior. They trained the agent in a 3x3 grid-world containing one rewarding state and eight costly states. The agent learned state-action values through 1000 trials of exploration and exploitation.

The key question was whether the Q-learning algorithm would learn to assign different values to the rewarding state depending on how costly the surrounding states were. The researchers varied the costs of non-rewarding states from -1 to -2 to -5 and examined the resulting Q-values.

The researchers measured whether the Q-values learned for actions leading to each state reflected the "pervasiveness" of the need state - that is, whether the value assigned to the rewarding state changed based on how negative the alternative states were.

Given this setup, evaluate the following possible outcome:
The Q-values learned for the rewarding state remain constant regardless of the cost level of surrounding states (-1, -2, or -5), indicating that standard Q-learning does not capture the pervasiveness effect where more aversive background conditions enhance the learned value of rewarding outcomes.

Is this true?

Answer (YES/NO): YES